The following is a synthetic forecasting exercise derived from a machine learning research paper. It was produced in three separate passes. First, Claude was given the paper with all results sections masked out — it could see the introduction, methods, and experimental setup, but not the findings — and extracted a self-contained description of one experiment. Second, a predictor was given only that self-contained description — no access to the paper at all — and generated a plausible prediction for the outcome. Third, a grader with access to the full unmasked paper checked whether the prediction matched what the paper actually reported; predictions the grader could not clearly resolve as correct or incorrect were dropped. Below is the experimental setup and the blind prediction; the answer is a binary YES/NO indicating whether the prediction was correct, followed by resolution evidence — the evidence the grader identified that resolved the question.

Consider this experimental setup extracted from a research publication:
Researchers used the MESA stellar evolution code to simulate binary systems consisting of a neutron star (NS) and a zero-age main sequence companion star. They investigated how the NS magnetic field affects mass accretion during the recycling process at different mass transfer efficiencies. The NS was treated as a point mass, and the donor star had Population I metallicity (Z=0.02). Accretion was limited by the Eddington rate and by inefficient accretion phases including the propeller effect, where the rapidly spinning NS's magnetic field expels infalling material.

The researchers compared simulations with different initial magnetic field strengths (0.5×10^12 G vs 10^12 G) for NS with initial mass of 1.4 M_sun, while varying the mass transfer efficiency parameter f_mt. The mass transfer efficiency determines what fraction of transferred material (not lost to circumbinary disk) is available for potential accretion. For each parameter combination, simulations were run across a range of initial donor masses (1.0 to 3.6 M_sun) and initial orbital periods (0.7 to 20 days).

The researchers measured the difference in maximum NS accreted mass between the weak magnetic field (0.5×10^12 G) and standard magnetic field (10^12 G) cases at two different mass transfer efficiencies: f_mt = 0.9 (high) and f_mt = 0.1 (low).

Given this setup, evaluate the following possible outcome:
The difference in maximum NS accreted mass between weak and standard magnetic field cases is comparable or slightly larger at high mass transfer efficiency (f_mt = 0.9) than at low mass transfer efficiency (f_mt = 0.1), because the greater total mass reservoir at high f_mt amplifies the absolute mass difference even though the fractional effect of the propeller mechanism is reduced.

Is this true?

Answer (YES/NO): NO